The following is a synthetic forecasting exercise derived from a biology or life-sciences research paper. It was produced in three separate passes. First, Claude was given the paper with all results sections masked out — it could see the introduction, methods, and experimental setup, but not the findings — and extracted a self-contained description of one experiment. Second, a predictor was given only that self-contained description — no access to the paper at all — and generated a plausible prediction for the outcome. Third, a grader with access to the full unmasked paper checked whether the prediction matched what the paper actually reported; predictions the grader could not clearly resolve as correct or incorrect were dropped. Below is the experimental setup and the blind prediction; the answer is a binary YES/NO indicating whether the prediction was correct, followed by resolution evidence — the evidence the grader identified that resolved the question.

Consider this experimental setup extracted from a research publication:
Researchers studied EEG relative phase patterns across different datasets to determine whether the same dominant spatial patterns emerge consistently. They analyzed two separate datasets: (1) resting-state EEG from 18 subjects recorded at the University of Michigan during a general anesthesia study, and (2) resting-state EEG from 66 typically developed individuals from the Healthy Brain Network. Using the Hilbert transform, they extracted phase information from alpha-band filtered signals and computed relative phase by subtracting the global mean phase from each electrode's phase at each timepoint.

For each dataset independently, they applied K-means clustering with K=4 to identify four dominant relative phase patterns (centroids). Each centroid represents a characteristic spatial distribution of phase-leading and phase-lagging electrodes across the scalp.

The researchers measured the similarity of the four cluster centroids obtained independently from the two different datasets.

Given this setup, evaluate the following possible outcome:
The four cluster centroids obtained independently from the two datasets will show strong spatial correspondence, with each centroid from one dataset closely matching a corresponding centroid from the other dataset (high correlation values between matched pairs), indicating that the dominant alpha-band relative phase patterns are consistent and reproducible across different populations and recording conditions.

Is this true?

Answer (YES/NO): YES